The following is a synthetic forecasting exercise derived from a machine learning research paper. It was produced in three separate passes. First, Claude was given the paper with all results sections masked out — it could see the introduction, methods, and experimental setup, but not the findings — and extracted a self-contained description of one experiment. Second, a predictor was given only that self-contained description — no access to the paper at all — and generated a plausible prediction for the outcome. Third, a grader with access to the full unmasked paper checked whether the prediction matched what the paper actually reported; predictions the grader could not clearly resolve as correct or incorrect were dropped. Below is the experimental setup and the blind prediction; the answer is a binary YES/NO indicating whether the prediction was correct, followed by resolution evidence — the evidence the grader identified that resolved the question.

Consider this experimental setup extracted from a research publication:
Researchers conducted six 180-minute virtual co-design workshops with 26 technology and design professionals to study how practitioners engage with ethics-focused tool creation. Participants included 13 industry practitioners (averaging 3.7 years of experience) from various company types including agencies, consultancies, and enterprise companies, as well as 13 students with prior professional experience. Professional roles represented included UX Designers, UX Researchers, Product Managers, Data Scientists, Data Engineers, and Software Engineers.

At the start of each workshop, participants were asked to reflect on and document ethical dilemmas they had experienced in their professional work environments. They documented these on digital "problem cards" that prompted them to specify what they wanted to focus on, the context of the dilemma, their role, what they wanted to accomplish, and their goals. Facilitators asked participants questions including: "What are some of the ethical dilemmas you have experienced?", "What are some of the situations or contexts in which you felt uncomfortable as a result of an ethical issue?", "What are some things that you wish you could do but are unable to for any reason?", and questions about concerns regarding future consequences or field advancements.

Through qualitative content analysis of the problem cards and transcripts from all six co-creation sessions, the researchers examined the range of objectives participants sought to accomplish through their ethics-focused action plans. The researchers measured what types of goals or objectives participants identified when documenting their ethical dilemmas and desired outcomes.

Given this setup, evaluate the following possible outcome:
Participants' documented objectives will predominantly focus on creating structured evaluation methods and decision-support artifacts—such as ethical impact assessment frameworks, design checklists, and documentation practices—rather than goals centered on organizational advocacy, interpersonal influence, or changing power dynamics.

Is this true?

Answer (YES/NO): NO